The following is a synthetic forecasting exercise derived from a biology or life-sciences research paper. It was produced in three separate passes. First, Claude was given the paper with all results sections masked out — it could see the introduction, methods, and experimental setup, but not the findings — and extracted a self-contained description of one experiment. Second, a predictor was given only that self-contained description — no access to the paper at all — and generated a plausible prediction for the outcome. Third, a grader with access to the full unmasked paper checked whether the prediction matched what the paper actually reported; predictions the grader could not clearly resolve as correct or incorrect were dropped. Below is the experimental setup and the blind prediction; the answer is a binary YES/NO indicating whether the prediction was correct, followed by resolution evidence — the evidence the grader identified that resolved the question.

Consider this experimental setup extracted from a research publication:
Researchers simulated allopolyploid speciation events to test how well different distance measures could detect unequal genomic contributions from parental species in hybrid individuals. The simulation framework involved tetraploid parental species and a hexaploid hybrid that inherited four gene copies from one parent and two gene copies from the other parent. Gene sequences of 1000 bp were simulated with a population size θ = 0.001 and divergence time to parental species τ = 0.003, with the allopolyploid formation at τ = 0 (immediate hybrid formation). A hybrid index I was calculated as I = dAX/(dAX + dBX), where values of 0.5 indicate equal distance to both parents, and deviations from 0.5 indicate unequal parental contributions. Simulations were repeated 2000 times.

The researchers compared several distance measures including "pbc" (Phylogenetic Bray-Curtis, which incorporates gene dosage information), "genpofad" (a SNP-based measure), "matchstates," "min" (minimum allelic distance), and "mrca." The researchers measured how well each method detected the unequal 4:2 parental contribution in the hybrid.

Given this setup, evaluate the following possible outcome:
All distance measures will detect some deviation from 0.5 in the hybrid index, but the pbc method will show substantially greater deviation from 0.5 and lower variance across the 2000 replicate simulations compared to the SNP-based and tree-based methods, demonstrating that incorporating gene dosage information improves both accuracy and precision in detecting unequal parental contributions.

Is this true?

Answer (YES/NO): NO